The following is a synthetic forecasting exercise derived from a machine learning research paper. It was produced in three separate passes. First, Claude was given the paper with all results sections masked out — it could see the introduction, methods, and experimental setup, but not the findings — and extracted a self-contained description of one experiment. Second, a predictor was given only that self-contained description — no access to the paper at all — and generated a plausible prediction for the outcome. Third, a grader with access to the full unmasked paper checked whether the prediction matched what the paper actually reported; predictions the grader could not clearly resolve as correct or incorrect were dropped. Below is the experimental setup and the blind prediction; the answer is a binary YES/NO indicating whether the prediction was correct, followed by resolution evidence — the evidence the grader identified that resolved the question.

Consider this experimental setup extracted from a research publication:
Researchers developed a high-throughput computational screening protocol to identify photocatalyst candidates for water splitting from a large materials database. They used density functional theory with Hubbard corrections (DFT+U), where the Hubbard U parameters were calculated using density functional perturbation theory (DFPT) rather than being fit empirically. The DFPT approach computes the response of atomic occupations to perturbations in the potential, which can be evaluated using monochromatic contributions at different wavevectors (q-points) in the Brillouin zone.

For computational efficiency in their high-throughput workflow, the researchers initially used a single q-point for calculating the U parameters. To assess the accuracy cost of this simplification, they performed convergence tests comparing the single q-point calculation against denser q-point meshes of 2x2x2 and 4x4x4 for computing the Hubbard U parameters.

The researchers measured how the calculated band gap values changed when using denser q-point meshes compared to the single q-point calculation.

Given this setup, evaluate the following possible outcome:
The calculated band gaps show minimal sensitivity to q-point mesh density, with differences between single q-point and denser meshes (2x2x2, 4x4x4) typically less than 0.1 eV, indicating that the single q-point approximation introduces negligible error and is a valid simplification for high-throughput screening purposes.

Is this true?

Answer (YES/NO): YES